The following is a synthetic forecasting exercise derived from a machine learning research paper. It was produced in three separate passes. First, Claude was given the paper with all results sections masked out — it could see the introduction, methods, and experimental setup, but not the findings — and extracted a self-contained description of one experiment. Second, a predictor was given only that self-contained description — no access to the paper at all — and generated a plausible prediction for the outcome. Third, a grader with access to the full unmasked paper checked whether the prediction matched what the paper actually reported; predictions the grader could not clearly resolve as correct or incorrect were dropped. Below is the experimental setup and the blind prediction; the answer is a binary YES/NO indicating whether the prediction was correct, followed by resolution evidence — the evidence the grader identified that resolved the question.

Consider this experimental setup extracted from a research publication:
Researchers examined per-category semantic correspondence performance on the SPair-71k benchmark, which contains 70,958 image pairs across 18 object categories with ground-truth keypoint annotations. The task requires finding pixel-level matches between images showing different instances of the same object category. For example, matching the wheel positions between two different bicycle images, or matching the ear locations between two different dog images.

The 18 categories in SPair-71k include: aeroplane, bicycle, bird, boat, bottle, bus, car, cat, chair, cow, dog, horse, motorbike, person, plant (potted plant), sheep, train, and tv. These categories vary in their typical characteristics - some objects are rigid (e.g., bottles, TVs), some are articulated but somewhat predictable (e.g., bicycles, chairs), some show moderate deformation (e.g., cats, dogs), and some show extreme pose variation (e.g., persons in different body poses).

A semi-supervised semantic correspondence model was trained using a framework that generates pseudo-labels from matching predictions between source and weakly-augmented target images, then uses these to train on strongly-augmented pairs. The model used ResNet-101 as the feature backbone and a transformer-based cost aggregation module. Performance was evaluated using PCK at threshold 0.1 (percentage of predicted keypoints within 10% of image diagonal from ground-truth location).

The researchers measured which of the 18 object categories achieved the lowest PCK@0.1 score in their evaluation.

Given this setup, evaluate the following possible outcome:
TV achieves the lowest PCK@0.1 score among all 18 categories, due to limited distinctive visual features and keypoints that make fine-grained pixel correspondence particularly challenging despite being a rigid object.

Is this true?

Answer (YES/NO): NO